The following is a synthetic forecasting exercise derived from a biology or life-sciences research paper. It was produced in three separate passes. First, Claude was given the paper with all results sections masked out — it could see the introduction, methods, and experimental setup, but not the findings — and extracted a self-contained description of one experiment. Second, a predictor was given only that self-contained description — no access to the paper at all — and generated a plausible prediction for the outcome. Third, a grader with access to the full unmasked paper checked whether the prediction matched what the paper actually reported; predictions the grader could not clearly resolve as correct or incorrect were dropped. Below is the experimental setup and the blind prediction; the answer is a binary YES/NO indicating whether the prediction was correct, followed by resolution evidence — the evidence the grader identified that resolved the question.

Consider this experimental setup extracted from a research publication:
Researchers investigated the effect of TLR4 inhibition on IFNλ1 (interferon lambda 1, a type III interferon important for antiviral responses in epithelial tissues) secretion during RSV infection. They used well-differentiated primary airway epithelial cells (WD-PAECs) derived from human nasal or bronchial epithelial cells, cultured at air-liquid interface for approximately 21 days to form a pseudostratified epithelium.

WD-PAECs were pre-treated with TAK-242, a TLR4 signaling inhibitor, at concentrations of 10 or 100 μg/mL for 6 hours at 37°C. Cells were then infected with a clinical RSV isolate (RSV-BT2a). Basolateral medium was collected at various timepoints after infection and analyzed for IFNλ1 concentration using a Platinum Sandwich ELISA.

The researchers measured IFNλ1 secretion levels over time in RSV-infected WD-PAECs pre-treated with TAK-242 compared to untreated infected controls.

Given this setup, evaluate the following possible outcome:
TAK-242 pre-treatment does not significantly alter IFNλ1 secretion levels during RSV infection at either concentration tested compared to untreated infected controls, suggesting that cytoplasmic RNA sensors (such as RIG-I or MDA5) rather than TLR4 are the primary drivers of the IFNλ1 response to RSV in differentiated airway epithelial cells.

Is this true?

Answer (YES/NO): NO